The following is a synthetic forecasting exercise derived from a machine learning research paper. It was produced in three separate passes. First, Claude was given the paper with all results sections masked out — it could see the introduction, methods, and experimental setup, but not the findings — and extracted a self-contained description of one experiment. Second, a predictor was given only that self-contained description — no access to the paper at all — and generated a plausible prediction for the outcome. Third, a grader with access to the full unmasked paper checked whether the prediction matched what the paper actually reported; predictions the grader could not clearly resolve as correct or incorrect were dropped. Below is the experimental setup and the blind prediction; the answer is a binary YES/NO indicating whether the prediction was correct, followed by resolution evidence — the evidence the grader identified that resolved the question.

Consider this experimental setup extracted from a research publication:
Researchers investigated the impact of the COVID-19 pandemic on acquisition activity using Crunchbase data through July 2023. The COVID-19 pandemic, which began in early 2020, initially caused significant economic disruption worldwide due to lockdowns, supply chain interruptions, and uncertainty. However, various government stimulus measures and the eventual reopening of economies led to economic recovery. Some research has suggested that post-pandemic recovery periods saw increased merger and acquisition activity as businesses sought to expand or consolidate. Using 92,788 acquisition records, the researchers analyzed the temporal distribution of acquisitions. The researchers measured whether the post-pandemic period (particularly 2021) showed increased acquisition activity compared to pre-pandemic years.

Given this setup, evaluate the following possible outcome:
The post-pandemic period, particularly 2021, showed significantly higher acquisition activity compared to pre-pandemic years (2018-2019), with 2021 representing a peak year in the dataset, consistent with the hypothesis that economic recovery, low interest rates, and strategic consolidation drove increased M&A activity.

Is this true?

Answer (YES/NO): YES